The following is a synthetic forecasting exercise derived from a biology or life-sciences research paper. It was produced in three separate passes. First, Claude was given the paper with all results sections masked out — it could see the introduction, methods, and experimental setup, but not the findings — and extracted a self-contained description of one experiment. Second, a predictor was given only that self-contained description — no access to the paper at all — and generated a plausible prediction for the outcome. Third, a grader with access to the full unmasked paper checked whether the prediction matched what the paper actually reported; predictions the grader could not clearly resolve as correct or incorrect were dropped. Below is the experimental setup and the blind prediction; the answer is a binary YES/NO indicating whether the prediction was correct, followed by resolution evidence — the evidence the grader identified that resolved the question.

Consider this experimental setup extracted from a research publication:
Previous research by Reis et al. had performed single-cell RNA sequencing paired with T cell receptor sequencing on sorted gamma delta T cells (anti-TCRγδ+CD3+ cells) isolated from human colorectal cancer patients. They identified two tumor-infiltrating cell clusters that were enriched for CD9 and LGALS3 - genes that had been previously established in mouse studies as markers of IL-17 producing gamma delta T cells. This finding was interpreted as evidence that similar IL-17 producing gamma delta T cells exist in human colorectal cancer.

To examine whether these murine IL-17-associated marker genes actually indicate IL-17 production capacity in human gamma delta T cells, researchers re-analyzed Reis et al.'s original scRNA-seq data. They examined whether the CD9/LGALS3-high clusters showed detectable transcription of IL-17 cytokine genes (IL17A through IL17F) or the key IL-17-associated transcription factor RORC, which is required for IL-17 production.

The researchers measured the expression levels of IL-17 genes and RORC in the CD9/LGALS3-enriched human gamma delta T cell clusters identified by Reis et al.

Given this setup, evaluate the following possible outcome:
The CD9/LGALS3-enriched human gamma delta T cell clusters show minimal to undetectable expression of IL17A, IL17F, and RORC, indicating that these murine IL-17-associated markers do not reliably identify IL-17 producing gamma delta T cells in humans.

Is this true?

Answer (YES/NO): YES